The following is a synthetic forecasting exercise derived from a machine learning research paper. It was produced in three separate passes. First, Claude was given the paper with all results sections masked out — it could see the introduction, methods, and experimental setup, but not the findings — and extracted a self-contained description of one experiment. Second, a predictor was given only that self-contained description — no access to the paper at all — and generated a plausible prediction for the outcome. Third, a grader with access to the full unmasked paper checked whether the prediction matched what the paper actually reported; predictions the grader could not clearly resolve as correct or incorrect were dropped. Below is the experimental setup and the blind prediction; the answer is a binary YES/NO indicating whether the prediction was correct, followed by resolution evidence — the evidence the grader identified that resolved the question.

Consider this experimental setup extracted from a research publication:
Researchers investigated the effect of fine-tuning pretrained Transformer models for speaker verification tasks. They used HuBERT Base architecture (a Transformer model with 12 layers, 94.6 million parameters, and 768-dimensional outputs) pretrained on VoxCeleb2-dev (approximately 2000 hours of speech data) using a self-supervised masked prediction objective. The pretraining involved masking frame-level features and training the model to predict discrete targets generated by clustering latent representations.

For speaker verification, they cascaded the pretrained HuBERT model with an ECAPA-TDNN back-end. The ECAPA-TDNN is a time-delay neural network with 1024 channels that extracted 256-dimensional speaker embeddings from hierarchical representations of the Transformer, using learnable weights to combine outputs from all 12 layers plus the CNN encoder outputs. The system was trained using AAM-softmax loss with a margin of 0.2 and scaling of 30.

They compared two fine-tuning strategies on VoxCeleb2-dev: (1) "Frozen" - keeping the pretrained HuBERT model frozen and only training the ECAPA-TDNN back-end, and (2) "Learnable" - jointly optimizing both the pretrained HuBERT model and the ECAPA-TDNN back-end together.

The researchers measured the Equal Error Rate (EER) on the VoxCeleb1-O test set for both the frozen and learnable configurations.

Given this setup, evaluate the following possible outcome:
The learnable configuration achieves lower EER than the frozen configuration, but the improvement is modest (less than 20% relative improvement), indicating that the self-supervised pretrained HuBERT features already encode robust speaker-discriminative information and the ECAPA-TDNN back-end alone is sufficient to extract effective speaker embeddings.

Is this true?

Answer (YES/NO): YES